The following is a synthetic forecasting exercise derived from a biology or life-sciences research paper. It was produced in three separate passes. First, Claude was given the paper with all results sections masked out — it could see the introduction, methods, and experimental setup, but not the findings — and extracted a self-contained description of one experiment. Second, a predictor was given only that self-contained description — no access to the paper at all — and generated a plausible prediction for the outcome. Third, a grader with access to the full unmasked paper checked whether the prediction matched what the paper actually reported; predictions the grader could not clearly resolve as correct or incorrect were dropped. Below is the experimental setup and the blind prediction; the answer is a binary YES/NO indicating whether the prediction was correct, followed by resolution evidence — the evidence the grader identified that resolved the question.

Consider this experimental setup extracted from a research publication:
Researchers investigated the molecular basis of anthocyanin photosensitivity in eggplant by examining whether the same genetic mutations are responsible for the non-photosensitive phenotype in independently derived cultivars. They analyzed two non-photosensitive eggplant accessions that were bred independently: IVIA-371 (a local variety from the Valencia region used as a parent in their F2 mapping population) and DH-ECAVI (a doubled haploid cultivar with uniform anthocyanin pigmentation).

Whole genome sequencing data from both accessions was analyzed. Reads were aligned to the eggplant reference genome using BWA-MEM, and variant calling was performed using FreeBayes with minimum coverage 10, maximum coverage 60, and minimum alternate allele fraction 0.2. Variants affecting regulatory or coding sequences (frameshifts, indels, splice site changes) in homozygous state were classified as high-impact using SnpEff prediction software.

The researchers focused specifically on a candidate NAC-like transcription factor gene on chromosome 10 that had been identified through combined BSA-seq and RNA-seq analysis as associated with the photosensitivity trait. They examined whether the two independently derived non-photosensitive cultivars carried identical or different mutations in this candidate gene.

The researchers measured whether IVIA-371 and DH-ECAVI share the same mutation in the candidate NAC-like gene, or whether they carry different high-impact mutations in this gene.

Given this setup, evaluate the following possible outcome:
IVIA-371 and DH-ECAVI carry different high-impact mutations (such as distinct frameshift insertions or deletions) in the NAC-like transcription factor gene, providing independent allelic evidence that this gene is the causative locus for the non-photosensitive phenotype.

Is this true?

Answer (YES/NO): YES